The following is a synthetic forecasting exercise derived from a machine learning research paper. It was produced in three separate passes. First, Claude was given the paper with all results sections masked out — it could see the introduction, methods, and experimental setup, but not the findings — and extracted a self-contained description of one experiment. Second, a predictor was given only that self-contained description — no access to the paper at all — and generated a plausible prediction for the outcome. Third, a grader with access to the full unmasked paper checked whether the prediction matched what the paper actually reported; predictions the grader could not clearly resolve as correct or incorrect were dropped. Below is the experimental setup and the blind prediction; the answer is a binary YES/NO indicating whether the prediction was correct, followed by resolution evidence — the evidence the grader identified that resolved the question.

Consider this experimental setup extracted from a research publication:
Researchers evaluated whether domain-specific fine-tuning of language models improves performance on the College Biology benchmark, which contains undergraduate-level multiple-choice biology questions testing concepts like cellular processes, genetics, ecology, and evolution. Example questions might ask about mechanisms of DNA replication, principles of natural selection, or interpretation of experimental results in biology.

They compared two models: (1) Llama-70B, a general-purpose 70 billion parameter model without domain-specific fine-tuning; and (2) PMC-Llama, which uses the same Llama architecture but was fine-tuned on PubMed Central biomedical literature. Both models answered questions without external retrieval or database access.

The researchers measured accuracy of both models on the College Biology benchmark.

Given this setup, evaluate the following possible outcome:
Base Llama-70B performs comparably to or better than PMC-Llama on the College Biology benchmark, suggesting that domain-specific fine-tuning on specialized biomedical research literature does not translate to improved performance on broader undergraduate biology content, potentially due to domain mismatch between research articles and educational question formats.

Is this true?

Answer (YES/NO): YES